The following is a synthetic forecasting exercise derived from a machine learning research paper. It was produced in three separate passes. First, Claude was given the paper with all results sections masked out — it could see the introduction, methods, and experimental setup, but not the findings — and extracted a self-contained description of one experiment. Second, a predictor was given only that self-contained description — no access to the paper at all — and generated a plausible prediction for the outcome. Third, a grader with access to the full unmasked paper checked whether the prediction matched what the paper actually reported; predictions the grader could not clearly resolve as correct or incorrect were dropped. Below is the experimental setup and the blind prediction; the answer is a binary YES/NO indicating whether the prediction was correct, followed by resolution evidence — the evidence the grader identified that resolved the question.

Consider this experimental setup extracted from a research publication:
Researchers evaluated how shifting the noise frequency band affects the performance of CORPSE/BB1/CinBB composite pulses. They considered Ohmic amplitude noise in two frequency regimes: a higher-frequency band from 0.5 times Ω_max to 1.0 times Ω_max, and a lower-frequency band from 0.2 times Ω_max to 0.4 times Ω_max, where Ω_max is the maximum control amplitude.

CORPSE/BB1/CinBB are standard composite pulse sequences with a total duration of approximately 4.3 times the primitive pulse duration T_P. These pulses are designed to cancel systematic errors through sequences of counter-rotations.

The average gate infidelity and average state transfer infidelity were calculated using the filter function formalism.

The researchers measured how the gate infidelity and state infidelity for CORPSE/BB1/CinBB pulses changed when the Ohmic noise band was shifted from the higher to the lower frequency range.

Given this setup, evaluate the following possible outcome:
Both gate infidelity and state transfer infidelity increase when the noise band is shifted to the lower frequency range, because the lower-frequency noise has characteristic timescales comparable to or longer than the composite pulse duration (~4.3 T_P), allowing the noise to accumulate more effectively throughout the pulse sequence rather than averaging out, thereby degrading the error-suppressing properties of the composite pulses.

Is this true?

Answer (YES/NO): NO